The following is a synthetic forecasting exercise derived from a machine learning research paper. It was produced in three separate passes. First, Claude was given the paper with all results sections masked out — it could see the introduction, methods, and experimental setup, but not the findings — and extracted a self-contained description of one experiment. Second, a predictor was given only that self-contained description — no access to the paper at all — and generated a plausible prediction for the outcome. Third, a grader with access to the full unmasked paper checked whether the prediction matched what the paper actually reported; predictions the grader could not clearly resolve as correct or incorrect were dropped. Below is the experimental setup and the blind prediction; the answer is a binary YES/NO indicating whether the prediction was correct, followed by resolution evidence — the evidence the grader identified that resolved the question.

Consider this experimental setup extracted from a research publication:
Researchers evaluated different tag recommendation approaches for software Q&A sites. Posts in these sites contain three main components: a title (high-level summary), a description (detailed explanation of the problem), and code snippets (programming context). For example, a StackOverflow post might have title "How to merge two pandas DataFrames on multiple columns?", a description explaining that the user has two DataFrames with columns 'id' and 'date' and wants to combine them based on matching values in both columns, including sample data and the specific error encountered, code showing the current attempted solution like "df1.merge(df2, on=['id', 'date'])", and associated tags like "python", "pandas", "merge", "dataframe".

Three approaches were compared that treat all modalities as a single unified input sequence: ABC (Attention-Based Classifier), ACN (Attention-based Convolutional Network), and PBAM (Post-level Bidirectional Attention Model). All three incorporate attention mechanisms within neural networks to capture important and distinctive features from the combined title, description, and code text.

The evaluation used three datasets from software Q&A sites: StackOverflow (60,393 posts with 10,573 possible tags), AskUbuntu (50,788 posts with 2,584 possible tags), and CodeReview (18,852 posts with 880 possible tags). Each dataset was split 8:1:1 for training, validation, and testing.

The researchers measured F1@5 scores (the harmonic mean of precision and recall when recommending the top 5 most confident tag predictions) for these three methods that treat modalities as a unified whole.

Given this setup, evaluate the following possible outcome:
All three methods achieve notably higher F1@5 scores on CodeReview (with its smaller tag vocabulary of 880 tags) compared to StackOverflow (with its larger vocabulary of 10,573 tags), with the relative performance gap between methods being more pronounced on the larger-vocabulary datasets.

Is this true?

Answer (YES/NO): NO